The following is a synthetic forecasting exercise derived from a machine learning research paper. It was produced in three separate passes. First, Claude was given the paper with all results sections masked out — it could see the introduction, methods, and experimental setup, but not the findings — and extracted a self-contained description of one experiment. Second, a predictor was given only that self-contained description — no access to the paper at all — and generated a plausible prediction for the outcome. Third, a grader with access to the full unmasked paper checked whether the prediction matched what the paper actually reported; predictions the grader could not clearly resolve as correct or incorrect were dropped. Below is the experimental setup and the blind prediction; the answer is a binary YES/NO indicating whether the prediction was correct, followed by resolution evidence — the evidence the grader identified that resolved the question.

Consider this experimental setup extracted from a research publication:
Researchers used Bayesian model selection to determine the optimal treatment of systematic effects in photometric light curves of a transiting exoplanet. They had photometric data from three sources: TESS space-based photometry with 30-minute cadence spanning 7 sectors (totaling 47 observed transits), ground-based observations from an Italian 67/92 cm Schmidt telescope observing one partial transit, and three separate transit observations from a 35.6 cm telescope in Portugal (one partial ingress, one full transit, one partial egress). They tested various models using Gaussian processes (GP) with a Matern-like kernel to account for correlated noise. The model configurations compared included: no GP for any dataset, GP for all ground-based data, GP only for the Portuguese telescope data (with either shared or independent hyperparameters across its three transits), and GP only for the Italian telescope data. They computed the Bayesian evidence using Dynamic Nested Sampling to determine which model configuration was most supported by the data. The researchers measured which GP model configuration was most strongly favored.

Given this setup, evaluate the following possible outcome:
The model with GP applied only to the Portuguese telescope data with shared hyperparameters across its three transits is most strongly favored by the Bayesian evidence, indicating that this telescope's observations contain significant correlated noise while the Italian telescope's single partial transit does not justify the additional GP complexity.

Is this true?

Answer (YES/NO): YES